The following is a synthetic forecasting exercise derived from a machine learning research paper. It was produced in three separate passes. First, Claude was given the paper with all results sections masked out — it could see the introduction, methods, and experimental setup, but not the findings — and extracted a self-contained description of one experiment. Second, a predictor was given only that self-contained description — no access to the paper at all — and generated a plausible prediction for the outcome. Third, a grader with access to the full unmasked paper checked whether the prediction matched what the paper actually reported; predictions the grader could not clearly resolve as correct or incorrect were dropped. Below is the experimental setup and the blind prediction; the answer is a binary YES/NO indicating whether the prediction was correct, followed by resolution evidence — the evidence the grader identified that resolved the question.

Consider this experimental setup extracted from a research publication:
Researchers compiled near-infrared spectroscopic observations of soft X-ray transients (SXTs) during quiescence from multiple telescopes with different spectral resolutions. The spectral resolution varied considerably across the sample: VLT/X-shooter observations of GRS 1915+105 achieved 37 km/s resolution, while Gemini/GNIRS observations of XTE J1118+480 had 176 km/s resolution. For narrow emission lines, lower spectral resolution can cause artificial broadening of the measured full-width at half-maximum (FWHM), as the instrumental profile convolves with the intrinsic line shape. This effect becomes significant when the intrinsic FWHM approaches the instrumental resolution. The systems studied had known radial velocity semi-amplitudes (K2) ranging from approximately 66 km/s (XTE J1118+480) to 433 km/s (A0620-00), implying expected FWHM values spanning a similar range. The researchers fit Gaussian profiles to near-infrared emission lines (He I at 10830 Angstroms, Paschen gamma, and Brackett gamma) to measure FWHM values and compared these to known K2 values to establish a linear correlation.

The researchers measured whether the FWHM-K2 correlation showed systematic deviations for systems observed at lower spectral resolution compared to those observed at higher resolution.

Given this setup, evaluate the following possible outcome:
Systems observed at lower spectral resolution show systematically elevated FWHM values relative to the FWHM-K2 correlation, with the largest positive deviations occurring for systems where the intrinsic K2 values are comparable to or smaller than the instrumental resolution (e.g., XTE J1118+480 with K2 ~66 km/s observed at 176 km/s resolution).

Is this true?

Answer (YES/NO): NO